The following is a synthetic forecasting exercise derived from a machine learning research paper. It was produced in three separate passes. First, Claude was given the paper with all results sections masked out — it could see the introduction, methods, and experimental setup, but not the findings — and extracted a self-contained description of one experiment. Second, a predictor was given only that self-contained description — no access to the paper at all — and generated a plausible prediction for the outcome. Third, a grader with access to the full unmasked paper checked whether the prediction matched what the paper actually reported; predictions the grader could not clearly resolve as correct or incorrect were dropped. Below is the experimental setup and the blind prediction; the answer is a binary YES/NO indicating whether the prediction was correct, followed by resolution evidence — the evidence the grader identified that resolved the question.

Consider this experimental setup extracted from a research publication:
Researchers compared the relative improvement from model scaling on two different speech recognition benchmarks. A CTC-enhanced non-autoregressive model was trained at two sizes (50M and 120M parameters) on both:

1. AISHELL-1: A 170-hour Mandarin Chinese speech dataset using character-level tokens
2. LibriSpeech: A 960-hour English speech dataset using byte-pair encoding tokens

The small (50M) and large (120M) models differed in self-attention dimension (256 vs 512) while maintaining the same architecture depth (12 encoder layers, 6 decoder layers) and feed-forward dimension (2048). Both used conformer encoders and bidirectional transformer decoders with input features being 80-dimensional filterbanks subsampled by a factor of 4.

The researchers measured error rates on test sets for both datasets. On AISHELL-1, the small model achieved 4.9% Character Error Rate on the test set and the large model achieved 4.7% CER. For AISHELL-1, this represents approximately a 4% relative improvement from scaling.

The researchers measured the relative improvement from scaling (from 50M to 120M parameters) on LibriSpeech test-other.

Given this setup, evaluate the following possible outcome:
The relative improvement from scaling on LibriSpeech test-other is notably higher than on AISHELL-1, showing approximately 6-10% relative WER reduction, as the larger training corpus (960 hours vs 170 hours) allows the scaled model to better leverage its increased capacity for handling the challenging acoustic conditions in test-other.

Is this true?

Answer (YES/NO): NO